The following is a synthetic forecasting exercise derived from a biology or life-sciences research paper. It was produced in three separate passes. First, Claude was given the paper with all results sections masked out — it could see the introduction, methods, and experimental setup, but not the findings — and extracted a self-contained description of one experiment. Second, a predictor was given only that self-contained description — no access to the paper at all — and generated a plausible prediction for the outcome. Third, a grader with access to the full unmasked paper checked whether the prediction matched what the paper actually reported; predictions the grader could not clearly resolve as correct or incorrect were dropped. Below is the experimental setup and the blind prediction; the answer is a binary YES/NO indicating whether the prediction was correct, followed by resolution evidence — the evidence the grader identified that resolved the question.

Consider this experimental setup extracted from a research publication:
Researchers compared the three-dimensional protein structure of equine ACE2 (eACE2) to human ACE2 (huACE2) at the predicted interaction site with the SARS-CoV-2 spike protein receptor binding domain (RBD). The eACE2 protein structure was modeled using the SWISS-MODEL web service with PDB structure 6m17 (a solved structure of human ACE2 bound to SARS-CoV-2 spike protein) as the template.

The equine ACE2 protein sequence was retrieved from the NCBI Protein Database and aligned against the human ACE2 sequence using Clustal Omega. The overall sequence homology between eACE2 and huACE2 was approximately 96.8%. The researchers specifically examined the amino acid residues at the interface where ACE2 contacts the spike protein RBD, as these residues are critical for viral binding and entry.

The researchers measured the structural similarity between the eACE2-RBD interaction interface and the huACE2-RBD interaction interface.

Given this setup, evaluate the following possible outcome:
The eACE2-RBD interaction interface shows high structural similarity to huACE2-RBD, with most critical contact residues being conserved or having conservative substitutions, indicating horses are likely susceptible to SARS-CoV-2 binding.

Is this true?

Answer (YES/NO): YES